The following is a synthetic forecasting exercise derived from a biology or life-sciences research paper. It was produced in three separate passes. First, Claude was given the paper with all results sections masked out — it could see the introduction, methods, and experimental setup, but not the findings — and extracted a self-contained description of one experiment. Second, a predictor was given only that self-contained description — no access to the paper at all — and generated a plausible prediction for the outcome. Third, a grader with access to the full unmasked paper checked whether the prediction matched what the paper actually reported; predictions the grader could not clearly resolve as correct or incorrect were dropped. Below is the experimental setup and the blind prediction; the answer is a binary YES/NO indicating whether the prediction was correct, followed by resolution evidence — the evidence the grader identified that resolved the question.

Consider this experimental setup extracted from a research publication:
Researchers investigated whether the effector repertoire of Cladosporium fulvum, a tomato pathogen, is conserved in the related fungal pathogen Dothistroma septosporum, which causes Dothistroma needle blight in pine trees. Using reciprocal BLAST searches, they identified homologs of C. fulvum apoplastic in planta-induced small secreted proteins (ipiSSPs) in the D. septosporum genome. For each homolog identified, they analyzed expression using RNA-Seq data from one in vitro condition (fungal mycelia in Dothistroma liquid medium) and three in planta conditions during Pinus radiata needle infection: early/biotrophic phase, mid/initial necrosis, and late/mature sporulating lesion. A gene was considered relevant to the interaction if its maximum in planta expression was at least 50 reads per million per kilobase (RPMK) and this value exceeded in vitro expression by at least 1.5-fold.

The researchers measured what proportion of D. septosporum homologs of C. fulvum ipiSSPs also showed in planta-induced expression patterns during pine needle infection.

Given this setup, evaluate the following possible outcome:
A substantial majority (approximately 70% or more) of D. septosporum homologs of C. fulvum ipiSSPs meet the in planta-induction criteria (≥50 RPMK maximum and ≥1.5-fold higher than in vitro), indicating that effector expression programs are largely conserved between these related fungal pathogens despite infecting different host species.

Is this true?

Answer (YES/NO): NO